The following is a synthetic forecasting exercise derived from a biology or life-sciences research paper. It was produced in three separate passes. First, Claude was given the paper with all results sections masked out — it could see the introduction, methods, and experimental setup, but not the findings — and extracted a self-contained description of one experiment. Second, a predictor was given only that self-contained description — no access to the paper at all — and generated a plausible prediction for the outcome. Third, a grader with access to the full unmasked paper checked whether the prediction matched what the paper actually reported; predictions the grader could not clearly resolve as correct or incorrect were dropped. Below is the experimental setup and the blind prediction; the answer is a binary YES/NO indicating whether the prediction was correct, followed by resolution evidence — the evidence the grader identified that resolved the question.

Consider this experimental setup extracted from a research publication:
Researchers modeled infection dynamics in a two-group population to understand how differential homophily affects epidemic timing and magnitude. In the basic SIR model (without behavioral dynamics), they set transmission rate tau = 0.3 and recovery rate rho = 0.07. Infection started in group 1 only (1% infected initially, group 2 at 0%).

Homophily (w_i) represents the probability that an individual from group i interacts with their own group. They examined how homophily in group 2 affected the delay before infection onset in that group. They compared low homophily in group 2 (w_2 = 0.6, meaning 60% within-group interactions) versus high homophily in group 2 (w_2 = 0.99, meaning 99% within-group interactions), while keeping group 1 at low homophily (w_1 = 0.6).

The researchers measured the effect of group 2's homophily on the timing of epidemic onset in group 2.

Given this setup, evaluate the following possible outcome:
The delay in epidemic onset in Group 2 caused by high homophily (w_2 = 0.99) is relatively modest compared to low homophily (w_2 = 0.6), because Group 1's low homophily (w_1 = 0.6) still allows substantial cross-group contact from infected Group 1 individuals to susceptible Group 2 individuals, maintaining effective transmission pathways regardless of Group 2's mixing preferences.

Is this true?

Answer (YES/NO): NO